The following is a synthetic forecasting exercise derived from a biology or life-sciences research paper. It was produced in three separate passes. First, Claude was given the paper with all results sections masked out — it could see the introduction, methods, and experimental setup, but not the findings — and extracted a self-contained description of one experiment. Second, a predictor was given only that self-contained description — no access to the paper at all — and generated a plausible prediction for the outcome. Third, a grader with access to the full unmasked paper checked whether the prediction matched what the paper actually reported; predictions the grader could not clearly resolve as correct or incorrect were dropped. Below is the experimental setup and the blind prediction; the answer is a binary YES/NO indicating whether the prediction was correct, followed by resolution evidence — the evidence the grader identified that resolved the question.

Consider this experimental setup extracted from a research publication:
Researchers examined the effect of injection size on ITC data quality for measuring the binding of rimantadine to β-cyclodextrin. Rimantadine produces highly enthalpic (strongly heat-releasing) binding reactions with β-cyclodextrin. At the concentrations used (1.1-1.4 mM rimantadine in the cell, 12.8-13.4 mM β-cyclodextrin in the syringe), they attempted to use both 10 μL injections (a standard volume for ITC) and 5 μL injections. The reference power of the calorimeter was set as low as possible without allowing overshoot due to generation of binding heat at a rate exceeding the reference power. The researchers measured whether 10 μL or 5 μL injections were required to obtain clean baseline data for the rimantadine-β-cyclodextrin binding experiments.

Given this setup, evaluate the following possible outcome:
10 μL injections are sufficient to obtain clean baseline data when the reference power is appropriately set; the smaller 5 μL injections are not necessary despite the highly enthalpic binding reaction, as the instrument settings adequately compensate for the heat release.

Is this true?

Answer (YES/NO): NO